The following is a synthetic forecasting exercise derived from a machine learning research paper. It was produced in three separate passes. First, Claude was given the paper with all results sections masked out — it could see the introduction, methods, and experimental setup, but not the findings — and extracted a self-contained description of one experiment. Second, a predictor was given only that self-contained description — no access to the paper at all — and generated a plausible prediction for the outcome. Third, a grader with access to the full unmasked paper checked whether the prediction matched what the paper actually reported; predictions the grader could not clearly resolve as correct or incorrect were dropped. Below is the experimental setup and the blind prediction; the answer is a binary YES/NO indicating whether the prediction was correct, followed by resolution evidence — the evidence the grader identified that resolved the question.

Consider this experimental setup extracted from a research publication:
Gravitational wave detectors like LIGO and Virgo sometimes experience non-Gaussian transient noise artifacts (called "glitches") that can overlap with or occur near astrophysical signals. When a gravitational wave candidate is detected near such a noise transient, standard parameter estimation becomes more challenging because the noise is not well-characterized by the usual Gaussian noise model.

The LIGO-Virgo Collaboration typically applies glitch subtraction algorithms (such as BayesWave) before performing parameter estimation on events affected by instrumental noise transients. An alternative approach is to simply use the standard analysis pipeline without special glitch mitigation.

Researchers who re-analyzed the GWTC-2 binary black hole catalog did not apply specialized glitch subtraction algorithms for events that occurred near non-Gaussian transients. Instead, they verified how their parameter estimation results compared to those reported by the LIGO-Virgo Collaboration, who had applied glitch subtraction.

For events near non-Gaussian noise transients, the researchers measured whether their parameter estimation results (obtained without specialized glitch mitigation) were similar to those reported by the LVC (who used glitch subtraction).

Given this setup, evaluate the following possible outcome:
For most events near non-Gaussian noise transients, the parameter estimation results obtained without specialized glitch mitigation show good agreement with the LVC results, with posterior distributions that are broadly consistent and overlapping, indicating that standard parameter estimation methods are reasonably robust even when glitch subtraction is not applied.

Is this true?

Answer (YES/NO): YES